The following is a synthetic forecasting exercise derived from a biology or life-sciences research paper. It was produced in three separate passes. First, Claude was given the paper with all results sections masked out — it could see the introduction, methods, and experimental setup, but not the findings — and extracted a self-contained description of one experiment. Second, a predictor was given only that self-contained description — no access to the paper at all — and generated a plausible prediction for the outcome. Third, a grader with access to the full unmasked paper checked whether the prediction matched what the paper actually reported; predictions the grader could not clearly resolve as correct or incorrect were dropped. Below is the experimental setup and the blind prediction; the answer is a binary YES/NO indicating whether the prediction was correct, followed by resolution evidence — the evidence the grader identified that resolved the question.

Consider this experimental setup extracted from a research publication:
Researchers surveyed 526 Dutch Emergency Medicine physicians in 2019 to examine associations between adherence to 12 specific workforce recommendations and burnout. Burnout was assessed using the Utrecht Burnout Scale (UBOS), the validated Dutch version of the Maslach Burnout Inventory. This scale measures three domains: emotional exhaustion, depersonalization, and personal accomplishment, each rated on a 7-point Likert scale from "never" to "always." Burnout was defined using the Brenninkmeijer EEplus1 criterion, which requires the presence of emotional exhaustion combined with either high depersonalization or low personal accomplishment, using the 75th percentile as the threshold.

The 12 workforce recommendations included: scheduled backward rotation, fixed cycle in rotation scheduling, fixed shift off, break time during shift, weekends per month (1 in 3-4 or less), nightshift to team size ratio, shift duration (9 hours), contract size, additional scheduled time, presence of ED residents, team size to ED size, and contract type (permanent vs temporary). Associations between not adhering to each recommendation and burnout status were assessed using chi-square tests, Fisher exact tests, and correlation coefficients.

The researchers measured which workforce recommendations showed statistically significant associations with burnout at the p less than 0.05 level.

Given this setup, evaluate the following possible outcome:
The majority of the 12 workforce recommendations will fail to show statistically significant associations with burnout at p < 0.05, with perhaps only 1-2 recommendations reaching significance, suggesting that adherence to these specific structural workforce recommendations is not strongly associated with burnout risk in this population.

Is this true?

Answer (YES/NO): NO